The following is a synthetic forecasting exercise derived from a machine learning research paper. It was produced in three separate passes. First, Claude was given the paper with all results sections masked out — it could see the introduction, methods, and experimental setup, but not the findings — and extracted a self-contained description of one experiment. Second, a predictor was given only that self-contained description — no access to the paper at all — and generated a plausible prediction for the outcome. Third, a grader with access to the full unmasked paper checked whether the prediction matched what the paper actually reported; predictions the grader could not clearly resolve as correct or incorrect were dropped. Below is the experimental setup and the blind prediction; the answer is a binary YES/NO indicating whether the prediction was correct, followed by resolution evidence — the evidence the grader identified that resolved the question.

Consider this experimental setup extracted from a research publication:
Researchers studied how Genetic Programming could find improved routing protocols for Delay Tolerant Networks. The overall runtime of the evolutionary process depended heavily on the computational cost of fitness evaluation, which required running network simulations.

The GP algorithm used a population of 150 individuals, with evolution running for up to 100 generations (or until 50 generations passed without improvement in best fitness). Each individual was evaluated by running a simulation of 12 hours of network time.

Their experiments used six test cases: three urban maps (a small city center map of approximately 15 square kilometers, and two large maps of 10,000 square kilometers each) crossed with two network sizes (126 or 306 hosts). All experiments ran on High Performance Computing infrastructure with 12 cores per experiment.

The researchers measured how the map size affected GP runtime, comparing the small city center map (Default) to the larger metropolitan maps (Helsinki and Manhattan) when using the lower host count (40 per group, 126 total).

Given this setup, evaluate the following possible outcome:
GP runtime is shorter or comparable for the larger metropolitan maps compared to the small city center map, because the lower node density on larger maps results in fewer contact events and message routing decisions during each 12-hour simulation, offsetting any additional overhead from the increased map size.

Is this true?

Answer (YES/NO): NO